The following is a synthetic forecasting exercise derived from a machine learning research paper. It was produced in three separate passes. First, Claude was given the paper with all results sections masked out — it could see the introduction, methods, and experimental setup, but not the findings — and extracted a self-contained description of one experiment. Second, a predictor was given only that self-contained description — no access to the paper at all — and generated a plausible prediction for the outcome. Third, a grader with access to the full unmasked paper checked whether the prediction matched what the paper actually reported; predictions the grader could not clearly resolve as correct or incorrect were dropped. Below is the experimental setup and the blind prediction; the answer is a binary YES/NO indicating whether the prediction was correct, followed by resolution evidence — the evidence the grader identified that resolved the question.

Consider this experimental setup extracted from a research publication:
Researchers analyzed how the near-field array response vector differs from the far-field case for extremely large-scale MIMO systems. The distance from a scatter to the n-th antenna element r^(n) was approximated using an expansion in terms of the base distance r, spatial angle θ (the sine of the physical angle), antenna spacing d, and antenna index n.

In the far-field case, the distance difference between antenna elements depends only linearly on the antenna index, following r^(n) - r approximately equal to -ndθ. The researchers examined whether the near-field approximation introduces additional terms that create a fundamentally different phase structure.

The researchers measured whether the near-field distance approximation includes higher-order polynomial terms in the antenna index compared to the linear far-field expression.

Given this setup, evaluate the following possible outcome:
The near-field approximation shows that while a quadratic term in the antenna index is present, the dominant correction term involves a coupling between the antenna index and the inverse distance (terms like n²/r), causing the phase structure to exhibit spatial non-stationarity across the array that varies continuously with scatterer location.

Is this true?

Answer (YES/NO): YES